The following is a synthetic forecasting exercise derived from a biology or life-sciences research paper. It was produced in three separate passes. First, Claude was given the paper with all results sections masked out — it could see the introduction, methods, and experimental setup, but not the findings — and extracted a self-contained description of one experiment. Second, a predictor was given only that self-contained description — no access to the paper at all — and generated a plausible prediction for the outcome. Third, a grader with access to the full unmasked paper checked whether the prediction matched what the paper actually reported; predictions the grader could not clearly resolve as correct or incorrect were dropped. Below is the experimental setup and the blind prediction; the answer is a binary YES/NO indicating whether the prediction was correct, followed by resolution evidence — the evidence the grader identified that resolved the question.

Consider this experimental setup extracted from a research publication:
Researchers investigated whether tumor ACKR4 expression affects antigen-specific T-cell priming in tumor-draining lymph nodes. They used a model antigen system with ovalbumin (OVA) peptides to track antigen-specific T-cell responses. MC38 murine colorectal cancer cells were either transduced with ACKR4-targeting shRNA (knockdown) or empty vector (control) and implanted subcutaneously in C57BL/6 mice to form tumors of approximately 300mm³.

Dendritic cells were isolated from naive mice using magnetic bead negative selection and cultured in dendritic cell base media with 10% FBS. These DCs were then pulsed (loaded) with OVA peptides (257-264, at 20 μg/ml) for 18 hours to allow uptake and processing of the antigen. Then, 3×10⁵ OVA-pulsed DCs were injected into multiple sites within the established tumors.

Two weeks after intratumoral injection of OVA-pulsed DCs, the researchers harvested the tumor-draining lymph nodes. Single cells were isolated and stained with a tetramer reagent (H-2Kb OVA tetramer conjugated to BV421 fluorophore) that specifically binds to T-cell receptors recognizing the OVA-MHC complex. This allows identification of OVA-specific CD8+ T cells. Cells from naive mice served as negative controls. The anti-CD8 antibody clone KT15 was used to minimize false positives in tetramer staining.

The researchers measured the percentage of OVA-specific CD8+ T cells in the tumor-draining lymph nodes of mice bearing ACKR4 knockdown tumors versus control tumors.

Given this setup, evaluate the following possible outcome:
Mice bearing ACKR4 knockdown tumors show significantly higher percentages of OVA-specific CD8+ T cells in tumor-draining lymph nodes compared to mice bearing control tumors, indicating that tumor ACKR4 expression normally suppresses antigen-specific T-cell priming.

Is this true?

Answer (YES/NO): NO